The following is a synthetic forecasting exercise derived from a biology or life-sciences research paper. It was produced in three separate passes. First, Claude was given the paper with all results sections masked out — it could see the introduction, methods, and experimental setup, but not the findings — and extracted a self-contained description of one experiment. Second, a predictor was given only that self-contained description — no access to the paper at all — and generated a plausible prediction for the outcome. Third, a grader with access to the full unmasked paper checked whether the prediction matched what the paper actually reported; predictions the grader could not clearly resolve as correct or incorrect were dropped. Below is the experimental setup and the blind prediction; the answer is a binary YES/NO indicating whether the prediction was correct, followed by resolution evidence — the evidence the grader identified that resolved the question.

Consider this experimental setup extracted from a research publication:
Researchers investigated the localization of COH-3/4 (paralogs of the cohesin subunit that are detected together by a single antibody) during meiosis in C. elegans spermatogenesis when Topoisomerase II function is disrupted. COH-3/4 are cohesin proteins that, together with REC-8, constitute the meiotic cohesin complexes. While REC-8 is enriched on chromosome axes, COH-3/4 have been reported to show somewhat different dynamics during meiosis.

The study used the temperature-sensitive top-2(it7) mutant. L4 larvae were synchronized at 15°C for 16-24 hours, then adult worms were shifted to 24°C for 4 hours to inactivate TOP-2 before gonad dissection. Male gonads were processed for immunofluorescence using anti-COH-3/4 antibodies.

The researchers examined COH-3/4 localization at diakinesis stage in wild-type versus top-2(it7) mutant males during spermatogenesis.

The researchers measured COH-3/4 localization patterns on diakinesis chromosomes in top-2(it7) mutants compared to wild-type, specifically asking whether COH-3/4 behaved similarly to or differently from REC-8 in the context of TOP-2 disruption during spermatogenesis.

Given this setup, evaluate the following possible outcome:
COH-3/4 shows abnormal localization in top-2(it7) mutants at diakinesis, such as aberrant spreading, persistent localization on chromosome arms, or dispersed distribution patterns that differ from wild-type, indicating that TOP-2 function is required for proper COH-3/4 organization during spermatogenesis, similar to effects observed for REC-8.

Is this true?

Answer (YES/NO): NO